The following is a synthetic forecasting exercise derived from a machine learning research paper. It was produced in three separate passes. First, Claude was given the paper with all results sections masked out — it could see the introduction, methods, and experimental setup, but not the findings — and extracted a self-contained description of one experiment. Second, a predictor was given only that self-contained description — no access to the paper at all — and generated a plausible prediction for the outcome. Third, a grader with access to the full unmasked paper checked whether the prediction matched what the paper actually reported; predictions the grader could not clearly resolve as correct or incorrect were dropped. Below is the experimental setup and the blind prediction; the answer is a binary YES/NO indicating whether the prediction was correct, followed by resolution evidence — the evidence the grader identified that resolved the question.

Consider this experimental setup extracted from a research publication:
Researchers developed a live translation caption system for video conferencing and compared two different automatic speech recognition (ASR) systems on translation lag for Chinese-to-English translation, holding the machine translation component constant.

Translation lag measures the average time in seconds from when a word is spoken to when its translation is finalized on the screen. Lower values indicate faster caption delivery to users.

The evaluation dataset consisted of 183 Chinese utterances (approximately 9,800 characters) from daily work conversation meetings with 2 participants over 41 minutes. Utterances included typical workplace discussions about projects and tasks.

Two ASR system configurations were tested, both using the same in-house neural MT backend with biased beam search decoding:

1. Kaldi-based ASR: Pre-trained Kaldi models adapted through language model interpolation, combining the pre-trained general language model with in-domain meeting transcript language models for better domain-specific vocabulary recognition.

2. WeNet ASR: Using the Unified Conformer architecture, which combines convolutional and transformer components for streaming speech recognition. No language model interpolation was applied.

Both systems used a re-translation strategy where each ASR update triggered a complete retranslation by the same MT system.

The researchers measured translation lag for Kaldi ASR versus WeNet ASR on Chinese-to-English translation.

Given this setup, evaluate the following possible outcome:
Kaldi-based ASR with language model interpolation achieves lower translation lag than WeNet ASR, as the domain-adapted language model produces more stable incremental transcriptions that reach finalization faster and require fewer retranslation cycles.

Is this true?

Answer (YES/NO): NO